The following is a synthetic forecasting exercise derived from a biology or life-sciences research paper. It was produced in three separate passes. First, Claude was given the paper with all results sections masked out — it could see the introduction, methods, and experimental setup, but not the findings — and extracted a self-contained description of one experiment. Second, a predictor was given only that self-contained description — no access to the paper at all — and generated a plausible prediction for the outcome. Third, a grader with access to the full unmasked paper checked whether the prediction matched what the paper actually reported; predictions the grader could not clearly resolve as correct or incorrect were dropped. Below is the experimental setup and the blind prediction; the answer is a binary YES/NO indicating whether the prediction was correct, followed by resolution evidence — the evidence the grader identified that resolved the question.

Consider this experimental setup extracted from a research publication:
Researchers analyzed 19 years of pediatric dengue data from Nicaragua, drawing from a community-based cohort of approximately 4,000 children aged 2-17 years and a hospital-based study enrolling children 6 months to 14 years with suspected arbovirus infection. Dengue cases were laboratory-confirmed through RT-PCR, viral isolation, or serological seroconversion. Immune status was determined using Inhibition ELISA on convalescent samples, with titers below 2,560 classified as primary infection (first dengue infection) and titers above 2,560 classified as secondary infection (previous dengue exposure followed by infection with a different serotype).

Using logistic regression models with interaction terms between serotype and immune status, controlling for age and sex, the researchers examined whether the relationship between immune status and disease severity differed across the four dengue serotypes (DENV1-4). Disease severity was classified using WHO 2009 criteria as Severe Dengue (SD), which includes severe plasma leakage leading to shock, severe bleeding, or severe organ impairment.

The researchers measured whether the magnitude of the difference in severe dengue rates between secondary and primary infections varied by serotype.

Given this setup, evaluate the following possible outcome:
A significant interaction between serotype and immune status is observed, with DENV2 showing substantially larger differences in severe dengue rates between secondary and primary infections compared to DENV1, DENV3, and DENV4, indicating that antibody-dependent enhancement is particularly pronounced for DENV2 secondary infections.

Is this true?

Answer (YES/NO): NO